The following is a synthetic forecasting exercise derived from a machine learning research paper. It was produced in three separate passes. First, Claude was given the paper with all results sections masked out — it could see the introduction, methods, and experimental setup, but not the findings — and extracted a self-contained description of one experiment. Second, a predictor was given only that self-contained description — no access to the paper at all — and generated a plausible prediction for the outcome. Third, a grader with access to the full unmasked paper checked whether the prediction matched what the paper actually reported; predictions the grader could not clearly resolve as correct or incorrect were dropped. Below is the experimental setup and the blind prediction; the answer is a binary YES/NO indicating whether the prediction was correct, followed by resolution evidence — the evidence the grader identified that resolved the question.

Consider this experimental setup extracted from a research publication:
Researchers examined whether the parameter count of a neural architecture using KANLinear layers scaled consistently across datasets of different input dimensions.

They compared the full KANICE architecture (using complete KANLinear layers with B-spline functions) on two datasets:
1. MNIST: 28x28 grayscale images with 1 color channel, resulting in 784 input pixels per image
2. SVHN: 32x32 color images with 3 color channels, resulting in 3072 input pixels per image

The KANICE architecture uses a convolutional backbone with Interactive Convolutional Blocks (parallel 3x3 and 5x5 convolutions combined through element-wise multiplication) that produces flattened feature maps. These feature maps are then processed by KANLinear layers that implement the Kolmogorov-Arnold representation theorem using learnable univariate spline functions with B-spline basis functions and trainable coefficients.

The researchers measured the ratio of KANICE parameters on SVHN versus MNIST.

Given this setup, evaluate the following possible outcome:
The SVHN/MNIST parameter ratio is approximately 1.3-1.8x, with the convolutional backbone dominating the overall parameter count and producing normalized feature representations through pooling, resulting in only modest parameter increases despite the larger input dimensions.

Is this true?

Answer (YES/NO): YES